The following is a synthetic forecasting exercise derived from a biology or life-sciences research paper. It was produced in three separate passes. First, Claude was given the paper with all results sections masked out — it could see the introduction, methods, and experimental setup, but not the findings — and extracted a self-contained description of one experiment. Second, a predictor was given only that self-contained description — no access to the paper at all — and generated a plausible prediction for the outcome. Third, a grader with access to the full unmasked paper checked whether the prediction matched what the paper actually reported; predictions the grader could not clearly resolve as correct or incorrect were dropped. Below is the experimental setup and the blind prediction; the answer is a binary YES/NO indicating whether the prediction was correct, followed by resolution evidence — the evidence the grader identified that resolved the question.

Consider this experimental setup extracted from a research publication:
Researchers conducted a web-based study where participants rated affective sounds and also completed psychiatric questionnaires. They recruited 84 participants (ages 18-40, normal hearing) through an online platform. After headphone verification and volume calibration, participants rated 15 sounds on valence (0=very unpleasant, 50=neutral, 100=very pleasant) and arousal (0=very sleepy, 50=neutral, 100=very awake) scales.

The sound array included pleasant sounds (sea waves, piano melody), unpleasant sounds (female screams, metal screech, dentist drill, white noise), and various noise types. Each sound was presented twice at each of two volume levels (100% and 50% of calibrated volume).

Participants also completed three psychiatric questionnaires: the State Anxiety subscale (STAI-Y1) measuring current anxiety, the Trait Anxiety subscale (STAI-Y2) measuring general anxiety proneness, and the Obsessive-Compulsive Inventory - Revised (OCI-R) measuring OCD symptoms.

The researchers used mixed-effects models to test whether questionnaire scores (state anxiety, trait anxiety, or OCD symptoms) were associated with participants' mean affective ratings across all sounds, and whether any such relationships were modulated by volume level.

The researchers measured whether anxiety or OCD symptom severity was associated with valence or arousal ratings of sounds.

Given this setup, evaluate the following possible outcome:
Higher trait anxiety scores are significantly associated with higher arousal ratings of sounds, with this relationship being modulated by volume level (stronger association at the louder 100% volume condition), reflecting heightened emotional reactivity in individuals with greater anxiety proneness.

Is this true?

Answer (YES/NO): NO